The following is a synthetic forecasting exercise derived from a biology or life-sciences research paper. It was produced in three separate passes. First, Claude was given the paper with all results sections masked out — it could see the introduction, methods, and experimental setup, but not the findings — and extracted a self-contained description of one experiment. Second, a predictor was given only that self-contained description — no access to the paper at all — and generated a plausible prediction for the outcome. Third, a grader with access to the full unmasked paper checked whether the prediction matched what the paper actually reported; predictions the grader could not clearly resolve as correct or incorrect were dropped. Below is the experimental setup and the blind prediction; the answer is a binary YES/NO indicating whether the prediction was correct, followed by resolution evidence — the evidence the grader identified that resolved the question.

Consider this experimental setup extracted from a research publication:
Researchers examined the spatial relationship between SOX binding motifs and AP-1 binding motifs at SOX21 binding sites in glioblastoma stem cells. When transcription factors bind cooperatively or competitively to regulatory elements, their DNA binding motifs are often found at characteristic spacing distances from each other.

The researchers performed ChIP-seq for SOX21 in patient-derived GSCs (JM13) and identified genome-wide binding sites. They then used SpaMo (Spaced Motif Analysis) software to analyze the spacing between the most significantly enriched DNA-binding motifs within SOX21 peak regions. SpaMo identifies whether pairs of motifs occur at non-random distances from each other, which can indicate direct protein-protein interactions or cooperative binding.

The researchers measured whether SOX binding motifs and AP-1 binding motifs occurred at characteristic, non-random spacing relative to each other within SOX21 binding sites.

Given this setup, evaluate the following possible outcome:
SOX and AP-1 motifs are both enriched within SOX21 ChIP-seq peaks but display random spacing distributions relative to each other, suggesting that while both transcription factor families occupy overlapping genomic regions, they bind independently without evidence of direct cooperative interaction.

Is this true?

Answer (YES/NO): NO